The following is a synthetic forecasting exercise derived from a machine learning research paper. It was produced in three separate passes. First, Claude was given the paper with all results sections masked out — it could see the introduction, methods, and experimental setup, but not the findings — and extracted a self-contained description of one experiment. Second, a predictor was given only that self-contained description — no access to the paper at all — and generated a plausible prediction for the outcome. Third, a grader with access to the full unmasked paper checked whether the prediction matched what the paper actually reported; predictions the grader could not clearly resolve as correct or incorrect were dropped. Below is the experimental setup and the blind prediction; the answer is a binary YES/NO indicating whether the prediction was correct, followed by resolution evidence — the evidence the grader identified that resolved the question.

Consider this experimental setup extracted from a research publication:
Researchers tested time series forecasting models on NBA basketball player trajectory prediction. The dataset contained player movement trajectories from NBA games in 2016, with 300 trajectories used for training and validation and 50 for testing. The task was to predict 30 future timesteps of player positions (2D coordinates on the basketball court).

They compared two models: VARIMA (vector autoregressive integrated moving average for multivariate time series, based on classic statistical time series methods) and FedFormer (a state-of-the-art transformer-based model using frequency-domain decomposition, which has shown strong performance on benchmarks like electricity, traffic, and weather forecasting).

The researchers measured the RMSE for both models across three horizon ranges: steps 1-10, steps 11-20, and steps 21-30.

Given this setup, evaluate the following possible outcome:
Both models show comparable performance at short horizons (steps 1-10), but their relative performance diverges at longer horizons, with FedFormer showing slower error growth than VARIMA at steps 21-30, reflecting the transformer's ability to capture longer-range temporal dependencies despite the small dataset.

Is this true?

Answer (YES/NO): NO